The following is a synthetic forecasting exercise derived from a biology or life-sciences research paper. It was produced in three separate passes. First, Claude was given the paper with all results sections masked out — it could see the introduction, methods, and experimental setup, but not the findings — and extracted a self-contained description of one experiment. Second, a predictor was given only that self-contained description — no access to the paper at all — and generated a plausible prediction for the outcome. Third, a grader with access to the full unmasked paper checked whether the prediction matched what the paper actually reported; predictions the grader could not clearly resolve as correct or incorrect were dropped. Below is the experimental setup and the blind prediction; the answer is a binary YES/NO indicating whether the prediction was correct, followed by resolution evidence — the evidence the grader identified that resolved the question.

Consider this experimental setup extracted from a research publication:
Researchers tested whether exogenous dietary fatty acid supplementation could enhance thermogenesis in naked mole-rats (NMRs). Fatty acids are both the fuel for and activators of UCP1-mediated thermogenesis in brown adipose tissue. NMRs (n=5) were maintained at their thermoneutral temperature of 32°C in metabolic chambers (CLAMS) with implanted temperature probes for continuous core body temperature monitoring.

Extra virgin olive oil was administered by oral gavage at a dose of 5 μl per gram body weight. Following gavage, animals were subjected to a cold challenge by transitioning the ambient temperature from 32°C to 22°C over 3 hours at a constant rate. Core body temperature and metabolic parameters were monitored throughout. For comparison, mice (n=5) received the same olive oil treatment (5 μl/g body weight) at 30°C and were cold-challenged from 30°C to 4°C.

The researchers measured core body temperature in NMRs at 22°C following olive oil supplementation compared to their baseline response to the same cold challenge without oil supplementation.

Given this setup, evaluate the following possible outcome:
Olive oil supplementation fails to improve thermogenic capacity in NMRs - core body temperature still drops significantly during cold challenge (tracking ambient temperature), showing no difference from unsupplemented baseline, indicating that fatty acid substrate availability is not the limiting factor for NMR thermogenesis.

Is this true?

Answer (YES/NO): NO